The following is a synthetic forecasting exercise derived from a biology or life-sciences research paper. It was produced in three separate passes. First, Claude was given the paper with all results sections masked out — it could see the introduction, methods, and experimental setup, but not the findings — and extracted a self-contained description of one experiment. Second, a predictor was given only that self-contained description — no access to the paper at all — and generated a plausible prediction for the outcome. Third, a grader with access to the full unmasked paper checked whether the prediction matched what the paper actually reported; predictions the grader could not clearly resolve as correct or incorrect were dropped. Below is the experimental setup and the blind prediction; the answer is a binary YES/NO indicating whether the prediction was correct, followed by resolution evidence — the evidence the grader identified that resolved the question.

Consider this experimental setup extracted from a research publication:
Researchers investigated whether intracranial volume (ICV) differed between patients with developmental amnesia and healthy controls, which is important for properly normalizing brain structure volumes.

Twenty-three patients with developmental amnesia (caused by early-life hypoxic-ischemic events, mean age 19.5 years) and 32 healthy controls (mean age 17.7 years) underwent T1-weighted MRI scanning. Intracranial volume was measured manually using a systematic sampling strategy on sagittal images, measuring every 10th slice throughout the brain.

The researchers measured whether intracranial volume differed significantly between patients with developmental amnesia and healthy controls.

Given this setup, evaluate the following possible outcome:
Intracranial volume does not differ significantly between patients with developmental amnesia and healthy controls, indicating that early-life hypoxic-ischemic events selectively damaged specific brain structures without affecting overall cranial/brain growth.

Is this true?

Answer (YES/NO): NO